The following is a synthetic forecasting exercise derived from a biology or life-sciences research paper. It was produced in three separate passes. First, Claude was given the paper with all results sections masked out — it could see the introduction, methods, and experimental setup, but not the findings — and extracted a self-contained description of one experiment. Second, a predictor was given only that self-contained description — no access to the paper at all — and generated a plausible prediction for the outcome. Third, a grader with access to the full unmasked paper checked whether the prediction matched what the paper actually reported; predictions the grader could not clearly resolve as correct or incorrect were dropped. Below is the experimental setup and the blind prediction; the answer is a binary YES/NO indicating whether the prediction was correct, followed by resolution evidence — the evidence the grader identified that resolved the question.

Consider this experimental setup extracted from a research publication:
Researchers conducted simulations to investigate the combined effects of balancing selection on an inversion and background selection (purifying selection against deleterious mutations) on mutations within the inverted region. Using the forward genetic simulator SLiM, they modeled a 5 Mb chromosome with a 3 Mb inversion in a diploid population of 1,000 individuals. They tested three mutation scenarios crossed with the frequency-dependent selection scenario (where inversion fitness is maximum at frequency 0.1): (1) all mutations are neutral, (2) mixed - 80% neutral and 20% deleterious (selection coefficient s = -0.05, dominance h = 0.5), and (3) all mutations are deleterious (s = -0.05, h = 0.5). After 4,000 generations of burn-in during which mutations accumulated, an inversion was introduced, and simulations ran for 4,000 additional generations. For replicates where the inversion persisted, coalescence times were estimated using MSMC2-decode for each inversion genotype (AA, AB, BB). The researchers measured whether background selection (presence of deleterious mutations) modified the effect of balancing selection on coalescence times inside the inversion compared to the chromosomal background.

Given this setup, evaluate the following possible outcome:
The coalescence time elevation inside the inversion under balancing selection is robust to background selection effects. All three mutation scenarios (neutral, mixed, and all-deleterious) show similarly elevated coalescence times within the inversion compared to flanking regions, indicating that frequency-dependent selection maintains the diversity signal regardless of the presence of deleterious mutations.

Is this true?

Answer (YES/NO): NO